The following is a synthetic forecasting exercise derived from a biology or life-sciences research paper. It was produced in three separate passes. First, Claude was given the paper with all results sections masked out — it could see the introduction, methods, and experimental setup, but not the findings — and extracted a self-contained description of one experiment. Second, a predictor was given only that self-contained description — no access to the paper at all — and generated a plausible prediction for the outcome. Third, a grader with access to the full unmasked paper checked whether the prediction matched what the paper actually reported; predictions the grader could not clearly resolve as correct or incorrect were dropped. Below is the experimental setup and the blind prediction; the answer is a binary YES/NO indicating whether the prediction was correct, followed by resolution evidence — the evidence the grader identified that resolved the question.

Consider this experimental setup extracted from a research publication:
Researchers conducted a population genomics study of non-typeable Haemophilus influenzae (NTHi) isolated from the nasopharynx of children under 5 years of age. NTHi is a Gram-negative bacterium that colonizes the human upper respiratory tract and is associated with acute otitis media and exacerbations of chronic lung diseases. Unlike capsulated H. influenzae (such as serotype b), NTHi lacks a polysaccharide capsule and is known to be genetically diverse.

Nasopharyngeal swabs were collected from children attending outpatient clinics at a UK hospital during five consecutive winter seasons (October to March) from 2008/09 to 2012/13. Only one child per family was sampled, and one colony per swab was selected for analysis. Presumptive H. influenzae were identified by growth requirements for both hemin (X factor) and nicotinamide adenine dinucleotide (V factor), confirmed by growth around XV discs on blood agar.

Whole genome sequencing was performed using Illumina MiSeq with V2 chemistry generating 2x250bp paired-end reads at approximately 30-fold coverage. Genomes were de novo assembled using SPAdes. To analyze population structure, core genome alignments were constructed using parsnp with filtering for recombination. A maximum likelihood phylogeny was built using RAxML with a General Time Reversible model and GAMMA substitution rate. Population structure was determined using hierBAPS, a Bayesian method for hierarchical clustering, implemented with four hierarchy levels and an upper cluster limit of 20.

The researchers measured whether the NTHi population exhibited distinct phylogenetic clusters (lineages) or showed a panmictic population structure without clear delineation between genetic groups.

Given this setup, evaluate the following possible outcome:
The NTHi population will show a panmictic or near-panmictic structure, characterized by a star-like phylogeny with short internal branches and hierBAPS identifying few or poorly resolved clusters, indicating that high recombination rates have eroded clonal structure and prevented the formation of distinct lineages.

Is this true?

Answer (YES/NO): NO